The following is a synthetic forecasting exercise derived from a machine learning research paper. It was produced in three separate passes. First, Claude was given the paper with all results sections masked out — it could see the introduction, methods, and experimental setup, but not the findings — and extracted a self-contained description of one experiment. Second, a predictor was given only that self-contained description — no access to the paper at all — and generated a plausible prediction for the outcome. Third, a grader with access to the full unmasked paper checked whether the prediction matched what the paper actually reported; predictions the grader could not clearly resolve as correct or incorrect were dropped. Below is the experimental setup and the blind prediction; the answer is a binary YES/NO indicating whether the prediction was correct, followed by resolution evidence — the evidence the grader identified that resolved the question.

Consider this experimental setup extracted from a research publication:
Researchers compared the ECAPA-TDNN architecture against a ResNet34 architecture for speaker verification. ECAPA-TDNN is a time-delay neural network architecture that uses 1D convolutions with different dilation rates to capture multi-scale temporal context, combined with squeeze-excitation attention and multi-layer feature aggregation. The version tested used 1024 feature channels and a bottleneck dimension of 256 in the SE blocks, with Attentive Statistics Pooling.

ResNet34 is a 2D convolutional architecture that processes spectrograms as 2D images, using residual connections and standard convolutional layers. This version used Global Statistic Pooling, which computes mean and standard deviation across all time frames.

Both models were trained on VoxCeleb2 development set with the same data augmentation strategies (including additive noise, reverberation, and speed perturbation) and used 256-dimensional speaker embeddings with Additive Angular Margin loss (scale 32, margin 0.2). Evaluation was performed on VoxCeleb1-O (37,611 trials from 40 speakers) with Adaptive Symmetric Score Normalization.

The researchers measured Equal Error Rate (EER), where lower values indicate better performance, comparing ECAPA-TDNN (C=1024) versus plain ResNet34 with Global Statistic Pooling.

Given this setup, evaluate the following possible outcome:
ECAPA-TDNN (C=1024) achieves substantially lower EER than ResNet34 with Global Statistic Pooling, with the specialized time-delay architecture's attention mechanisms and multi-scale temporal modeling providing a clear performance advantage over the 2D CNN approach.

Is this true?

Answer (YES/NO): YES